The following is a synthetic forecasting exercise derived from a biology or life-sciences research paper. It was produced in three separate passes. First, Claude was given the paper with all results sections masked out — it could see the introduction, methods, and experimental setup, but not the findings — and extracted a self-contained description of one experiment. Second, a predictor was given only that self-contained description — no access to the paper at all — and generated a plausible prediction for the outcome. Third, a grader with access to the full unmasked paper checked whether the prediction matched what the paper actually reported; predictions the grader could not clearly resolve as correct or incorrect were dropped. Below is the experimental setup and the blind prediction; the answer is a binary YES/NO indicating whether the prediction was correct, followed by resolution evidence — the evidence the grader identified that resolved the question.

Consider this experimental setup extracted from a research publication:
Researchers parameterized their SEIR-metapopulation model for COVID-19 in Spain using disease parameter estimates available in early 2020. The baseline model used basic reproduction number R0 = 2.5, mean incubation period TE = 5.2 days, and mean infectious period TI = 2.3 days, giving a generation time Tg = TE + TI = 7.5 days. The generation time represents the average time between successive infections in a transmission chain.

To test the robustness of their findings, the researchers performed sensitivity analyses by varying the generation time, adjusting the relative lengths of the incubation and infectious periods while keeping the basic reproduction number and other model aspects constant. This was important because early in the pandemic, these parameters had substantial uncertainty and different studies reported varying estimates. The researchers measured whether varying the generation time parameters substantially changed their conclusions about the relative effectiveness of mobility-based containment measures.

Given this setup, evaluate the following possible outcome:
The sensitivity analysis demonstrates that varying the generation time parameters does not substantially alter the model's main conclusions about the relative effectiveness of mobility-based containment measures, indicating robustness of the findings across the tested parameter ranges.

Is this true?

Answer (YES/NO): YES